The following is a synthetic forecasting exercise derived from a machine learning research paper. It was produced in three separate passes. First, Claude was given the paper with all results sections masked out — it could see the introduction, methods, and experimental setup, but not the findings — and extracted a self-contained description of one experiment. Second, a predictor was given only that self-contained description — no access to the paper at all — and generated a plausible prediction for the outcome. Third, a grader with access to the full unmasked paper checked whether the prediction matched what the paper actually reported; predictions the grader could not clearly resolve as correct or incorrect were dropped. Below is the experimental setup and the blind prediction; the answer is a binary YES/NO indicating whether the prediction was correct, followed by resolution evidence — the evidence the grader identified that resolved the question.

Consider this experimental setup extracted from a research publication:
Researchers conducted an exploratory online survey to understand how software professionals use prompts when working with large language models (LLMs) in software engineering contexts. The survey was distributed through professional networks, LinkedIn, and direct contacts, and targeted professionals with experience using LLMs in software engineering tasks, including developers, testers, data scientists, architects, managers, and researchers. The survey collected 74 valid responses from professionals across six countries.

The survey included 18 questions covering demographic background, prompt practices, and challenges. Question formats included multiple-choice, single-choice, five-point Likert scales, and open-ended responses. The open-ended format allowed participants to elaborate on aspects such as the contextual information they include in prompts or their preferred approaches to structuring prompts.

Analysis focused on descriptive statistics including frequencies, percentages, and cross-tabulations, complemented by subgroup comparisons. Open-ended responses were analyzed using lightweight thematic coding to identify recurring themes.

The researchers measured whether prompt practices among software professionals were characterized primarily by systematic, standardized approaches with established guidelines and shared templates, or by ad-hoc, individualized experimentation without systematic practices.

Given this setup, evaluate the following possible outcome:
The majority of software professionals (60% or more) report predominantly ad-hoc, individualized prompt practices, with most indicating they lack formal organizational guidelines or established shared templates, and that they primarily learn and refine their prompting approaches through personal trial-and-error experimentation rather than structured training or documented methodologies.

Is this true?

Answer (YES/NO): YES